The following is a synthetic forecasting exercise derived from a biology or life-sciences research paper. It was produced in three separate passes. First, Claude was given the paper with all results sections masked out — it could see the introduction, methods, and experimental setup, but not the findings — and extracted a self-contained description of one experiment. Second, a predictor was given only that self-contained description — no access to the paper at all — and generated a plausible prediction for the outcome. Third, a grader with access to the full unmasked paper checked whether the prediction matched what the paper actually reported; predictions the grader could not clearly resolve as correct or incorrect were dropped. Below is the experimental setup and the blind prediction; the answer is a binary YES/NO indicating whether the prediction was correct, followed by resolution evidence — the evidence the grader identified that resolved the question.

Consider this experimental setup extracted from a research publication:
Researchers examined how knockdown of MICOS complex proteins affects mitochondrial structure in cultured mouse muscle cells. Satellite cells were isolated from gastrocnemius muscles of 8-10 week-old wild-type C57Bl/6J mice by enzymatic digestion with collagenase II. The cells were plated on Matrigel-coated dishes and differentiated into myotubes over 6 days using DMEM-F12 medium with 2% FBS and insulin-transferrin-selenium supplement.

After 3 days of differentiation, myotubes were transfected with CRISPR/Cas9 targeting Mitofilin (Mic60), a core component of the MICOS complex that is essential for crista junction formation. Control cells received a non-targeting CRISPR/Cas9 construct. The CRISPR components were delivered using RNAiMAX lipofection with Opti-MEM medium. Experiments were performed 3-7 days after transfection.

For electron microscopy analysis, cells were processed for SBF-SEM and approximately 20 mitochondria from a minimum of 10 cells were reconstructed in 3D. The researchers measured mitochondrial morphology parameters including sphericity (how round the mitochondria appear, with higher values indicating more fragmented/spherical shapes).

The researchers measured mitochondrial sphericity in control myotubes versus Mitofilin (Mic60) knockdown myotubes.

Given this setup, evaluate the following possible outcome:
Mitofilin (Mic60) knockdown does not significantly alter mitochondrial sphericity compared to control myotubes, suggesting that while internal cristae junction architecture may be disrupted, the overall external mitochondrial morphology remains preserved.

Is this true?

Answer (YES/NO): NO